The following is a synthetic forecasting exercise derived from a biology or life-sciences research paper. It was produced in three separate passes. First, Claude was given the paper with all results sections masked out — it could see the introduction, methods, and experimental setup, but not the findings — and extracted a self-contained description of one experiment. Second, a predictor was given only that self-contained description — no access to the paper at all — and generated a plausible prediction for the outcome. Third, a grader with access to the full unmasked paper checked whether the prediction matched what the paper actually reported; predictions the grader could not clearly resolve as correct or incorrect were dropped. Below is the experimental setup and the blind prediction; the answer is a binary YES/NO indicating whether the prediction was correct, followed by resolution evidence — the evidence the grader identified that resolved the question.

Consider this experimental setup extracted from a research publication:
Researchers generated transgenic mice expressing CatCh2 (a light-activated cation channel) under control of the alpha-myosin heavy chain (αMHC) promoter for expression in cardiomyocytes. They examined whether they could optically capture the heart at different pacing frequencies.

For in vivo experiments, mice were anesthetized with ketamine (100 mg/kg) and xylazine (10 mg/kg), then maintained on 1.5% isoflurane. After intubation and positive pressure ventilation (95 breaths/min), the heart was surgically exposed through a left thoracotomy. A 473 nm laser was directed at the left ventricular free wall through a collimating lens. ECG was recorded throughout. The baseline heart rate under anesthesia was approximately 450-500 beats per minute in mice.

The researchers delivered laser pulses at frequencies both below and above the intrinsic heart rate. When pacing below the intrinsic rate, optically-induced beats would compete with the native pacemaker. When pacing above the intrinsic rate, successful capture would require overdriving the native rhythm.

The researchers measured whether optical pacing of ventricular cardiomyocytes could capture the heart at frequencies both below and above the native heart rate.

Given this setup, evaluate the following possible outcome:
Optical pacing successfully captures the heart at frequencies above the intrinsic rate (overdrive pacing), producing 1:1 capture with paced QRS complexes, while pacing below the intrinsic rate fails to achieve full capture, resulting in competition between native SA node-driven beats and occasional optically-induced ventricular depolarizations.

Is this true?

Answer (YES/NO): NO